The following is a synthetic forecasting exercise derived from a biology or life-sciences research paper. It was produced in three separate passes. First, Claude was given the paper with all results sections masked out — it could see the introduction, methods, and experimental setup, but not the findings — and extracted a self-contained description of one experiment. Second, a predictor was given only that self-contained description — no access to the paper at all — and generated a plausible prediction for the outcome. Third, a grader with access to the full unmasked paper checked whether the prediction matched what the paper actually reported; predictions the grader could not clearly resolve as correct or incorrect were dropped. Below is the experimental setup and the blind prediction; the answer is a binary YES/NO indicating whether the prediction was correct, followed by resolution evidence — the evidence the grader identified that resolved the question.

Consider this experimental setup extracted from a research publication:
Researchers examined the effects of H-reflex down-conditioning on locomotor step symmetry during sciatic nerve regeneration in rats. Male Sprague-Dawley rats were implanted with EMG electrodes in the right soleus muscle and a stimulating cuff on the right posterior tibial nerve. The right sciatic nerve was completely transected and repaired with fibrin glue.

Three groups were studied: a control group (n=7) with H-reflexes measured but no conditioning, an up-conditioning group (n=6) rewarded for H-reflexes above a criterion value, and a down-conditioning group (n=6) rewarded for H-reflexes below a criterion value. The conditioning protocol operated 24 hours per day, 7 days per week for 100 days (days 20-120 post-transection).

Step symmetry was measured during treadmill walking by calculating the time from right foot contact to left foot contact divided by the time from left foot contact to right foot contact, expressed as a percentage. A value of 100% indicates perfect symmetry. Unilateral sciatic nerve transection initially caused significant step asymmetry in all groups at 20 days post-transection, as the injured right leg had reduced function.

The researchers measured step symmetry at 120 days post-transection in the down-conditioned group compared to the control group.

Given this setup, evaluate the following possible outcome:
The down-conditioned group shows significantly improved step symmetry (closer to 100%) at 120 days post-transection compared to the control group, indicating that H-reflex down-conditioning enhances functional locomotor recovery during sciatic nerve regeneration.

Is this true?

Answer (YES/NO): NO